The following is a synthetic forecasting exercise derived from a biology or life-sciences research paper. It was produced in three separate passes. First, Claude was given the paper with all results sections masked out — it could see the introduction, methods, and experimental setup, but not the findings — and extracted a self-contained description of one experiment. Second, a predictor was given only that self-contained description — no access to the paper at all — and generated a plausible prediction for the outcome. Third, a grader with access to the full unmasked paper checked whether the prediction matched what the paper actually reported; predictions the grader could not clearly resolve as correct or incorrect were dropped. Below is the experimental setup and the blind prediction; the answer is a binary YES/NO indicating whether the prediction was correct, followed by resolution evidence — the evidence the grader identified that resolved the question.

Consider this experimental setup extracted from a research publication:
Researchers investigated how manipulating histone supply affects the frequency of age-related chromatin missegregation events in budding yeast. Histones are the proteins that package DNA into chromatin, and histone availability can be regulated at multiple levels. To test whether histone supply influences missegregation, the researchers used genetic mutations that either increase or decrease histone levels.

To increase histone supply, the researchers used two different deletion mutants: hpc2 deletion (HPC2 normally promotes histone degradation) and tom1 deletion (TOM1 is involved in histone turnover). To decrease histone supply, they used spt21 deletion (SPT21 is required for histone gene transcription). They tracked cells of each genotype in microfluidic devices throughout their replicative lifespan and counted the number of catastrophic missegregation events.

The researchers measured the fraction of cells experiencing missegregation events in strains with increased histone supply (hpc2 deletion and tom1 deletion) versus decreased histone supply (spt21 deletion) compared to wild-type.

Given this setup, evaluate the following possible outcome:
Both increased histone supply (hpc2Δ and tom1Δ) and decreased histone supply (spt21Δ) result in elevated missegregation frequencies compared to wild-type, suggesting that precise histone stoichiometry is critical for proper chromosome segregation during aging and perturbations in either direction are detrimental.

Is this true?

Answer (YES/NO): NO